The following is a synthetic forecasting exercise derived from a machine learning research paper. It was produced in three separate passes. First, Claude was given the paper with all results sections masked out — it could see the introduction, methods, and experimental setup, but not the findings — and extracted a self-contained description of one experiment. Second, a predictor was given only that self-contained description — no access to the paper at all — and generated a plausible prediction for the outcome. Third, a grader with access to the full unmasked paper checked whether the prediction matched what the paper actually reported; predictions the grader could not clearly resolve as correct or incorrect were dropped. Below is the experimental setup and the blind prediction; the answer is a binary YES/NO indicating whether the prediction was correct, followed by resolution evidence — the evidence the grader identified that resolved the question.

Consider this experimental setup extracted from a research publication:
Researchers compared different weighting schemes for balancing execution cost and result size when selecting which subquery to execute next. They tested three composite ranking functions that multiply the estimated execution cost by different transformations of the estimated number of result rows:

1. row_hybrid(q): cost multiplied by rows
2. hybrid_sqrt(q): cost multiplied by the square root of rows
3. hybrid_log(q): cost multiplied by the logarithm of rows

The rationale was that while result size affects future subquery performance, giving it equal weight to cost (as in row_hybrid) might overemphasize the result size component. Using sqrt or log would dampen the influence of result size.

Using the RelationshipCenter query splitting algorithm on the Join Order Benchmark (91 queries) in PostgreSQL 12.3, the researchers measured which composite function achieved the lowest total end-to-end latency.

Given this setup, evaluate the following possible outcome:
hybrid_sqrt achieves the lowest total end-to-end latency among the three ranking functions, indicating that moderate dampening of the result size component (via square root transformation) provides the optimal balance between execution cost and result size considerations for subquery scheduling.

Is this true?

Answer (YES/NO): YES